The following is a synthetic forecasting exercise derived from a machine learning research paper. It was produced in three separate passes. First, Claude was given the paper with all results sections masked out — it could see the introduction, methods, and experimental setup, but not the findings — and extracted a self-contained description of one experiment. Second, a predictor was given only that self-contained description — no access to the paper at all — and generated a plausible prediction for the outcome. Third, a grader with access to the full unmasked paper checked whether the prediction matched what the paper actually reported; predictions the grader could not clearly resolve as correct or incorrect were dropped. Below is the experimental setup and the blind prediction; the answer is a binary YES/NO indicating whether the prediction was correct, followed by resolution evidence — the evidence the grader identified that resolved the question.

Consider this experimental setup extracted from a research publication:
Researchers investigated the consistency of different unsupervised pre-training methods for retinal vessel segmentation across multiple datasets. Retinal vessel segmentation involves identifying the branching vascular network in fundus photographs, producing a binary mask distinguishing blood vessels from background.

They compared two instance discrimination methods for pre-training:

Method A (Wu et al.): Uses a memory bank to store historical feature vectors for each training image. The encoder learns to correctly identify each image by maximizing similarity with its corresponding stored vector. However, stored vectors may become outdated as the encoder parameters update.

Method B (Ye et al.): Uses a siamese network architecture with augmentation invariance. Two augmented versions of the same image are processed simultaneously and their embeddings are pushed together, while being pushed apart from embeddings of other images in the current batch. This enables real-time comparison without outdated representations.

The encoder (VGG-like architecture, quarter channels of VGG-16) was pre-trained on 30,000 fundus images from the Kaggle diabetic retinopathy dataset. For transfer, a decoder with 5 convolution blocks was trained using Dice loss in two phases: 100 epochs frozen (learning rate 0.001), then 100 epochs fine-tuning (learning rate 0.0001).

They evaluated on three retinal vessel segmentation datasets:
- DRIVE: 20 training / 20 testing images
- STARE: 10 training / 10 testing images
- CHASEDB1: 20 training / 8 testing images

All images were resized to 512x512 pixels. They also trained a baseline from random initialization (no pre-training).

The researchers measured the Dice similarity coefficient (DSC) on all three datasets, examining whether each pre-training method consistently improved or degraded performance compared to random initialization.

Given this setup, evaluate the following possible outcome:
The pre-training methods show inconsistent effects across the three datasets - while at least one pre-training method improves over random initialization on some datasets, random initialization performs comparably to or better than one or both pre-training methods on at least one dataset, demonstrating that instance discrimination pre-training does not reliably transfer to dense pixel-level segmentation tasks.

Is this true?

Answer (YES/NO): NO